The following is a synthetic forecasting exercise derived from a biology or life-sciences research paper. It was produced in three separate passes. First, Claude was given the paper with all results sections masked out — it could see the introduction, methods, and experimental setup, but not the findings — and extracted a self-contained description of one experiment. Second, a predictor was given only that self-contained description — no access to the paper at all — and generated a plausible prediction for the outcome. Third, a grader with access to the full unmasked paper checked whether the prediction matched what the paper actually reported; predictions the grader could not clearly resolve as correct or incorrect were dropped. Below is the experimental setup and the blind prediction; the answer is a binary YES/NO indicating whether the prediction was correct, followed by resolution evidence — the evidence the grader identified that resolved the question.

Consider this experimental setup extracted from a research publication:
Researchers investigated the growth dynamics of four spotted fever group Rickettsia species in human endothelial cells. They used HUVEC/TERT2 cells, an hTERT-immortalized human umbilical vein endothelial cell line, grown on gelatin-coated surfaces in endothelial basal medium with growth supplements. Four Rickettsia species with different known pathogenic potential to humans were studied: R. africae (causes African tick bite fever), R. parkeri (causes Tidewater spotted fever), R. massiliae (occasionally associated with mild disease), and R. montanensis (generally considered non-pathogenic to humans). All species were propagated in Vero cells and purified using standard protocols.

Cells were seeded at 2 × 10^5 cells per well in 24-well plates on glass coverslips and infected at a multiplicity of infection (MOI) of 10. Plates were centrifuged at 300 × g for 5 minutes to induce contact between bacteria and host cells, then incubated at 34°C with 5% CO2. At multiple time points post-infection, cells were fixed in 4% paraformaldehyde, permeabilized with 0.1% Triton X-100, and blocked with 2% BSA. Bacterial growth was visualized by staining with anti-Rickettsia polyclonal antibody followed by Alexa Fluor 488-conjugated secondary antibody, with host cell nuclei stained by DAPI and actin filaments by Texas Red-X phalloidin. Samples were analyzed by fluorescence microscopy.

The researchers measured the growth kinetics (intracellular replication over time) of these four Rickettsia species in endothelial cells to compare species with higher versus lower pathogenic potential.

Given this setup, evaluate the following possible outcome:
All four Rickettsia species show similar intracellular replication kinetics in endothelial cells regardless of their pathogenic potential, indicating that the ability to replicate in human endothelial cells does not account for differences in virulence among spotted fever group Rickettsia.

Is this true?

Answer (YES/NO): NO